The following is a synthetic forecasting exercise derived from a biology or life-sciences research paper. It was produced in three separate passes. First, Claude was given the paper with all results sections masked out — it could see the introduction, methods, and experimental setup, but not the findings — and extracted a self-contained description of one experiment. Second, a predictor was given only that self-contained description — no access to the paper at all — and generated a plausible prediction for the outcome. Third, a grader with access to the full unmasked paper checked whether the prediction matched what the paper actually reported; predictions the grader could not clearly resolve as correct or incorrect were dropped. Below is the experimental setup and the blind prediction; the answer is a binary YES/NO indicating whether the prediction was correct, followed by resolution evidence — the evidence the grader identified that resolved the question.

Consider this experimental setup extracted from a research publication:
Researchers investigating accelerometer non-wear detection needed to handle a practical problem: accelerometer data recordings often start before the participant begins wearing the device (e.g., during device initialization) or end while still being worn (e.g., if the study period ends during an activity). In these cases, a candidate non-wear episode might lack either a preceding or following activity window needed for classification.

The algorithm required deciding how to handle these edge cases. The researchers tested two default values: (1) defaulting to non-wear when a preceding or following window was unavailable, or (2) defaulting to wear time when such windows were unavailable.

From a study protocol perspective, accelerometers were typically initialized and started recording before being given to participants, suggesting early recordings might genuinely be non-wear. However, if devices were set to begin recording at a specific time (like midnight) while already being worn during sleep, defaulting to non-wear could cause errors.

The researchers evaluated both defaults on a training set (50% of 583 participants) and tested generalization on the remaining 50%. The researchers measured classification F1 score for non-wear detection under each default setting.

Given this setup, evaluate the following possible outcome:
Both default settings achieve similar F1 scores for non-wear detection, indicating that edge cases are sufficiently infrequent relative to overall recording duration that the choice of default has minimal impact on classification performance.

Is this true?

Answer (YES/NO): NO